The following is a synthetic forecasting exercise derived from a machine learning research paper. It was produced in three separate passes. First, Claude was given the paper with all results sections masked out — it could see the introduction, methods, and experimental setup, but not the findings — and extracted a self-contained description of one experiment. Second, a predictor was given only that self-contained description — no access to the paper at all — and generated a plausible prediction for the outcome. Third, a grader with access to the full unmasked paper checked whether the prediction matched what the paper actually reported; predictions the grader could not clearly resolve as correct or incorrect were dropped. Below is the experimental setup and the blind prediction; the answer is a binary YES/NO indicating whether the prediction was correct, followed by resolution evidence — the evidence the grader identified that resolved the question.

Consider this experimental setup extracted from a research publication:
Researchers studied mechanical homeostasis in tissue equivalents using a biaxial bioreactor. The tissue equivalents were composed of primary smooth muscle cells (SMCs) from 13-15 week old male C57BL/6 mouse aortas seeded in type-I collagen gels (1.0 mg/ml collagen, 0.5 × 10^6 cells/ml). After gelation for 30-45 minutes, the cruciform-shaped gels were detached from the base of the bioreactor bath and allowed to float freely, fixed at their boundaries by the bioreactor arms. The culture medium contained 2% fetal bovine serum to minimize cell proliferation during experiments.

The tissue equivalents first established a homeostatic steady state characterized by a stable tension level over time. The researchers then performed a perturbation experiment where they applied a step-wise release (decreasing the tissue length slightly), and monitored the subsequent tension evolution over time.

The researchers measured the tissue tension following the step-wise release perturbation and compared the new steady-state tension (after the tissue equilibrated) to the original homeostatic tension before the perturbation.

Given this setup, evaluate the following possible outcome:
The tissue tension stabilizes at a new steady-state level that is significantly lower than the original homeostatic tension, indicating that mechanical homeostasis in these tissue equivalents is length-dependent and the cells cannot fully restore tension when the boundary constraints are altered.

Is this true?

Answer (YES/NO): NO